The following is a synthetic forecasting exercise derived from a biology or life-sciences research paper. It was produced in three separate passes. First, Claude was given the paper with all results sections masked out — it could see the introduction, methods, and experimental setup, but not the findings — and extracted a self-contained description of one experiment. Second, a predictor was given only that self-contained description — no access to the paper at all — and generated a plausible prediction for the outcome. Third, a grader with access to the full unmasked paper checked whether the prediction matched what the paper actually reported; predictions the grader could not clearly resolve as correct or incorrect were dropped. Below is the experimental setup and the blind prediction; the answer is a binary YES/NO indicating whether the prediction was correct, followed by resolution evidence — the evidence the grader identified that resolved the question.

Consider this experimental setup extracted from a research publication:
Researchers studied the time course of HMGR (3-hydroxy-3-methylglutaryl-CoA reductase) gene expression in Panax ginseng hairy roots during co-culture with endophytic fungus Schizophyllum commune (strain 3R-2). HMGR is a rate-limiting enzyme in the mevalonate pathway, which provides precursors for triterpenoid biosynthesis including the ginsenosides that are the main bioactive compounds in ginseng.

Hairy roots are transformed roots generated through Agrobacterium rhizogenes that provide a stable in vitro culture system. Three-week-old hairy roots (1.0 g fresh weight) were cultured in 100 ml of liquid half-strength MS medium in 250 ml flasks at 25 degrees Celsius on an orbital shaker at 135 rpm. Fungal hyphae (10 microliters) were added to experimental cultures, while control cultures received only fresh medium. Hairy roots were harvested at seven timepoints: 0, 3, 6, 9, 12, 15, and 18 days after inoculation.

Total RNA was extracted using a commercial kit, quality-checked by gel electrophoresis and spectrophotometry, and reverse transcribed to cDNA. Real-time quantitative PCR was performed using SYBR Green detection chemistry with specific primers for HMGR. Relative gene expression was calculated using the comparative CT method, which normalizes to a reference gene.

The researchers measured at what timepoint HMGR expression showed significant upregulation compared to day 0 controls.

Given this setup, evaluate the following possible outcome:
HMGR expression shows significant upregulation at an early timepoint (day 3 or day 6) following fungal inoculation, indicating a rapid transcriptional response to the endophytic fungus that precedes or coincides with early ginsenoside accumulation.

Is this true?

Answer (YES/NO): NO